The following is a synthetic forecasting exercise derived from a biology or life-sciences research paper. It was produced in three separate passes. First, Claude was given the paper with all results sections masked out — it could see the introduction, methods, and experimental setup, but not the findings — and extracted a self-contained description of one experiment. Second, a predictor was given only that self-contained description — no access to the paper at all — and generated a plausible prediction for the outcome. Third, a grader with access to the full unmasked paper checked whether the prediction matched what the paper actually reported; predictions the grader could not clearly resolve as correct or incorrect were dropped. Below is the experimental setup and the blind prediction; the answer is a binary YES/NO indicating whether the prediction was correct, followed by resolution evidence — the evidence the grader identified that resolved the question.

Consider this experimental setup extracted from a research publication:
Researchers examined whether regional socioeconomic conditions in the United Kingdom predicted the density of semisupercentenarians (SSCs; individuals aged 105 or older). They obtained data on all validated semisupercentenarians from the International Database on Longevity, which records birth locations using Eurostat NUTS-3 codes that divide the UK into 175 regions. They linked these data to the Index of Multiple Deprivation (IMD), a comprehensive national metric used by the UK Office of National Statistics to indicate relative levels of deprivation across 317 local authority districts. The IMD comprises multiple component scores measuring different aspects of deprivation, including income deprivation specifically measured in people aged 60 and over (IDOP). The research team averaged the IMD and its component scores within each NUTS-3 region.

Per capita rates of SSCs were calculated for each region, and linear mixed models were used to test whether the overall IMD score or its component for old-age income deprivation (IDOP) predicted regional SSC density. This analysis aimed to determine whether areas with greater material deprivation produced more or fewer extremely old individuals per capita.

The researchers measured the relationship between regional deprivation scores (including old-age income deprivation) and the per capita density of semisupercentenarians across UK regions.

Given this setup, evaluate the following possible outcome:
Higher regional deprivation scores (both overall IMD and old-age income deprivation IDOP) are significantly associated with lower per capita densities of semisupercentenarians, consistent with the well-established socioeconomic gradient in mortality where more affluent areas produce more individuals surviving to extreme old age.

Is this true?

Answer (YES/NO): NO